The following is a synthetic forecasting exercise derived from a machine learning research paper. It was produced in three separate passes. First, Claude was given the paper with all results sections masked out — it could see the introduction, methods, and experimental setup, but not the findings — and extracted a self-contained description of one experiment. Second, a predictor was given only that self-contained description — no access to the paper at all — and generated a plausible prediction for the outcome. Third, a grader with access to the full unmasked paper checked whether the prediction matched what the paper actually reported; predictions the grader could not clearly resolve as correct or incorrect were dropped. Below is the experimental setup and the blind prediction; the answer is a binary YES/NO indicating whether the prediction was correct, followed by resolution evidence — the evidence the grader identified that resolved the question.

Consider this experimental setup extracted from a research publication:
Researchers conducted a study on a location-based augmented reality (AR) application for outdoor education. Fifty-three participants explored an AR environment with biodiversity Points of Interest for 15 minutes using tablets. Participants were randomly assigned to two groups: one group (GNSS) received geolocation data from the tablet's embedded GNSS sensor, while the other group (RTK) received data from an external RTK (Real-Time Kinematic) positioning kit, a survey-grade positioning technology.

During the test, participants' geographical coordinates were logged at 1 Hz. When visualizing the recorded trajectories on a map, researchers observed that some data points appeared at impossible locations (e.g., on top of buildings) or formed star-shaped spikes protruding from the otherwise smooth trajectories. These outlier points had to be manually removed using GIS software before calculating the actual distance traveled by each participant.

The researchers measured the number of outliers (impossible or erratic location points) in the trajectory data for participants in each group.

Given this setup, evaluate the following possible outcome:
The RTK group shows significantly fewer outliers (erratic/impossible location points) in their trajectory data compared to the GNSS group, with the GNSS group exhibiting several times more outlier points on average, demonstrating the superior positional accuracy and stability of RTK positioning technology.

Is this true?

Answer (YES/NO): NO